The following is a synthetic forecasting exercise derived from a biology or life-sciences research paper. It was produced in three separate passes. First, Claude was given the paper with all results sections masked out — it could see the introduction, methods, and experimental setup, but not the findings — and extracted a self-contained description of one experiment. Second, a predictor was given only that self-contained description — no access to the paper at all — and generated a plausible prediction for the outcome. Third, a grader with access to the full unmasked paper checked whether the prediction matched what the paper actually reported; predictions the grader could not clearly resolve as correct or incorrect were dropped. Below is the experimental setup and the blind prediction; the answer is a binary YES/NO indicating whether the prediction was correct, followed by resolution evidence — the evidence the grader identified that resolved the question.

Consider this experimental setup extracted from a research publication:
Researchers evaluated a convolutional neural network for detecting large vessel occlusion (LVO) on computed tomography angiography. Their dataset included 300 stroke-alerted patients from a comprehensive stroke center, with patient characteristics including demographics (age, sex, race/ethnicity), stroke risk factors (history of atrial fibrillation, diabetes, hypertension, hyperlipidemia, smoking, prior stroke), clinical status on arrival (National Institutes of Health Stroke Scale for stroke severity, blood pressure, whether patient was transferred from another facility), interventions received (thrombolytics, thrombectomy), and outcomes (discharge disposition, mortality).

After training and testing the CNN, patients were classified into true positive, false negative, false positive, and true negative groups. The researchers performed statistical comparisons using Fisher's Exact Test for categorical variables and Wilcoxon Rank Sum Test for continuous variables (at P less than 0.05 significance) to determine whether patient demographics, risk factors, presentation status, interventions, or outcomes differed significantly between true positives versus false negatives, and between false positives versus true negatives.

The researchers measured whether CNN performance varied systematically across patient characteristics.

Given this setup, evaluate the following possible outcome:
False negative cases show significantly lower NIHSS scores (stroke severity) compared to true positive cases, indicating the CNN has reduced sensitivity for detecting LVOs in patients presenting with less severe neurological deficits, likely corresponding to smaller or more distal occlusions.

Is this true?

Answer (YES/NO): NO